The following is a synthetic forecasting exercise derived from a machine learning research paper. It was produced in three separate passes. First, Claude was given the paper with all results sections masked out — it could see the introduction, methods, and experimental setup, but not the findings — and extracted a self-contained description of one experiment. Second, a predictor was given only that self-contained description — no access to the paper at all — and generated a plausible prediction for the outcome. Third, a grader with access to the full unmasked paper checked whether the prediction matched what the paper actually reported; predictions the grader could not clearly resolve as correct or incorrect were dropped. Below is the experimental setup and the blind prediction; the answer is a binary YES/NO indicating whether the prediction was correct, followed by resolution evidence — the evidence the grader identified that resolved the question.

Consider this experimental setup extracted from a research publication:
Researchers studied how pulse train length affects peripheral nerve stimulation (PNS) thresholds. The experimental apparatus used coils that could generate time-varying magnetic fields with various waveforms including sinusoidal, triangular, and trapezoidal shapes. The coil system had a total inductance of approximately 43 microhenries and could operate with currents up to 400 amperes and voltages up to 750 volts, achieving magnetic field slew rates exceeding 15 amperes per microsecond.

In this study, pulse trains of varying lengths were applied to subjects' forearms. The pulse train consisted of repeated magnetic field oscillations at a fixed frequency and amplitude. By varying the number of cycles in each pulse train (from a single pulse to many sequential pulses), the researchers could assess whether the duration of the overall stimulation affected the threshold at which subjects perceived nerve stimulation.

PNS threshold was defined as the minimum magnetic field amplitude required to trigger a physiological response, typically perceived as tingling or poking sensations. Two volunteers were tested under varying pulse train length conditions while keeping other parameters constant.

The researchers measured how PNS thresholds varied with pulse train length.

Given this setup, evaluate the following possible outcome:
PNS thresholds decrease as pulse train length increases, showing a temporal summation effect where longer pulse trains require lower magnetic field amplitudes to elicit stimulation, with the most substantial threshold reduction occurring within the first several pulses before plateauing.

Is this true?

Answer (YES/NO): YES